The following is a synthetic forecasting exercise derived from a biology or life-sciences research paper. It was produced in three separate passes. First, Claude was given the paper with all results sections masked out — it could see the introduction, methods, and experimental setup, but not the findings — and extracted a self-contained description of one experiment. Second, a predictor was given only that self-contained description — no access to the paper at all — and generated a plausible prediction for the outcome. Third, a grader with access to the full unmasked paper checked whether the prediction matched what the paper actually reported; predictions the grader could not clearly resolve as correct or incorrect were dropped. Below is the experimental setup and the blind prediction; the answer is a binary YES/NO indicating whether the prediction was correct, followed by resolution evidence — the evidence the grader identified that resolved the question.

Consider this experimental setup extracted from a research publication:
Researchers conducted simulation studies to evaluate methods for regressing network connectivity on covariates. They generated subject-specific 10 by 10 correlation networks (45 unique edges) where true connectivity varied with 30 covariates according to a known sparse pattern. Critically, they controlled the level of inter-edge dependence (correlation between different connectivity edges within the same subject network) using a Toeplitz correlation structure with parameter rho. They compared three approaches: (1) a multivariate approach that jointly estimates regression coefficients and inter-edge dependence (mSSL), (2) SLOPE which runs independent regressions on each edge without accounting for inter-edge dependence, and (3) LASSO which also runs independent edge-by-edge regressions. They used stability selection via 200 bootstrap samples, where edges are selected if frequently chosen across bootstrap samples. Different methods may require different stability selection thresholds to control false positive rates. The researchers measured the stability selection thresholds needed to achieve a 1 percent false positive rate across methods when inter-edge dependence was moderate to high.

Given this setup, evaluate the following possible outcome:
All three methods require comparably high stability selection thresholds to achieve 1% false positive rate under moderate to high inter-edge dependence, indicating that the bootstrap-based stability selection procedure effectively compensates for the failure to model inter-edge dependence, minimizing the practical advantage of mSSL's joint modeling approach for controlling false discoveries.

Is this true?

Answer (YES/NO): NO